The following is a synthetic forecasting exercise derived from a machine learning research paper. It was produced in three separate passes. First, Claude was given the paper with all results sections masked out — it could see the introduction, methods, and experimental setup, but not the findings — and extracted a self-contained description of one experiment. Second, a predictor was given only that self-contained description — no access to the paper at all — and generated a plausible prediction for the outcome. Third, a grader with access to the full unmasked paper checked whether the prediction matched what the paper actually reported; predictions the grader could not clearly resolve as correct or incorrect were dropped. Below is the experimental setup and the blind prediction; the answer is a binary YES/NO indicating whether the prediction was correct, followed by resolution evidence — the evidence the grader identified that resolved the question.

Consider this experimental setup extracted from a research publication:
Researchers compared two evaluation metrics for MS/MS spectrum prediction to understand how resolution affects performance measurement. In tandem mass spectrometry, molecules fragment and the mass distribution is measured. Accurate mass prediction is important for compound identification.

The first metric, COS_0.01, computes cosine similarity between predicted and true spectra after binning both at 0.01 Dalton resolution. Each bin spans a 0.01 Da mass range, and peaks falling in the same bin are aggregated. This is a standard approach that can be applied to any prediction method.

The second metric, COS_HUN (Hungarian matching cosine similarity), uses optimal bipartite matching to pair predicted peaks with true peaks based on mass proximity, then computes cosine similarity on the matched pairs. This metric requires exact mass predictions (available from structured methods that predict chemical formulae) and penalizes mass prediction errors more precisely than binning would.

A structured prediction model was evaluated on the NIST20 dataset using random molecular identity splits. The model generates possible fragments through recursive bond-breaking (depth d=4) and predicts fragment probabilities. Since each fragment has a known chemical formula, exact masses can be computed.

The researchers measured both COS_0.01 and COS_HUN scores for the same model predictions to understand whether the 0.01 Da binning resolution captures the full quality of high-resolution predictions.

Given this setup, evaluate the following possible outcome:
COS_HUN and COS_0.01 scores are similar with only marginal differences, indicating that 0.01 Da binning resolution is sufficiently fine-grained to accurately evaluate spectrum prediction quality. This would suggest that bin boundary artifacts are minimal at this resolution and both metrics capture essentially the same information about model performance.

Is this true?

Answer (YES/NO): NO